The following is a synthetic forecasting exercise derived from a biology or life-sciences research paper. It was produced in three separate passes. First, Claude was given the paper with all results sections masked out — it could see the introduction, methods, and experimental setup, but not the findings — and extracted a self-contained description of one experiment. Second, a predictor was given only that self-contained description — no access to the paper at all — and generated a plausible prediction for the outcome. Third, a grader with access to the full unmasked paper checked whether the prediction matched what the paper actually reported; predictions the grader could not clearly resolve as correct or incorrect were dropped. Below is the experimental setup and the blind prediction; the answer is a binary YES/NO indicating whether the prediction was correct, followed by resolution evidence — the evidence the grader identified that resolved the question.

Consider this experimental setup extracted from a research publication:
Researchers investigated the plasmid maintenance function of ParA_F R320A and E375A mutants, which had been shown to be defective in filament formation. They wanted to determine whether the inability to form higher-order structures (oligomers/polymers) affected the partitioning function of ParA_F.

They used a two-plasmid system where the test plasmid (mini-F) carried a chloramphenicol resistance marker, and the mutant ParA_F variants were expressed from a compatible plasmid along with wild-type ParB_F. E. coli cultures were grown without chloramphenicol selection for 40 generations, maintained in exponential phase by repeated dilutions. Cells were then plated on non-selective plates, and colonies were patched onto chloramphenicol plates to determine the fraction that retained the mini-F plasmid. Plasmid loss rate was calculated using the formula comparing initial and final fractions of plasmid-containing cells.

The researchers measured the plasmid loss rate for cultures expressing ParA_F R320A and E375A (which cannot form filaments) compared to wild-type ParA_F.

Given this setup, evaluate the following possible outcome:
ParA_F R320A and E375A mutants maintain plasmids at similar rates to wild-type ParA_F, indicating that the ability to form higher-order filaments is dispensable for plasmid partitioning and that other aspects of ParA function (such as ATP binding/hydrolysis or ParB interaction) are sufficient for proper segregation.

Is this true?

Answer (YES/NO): NO